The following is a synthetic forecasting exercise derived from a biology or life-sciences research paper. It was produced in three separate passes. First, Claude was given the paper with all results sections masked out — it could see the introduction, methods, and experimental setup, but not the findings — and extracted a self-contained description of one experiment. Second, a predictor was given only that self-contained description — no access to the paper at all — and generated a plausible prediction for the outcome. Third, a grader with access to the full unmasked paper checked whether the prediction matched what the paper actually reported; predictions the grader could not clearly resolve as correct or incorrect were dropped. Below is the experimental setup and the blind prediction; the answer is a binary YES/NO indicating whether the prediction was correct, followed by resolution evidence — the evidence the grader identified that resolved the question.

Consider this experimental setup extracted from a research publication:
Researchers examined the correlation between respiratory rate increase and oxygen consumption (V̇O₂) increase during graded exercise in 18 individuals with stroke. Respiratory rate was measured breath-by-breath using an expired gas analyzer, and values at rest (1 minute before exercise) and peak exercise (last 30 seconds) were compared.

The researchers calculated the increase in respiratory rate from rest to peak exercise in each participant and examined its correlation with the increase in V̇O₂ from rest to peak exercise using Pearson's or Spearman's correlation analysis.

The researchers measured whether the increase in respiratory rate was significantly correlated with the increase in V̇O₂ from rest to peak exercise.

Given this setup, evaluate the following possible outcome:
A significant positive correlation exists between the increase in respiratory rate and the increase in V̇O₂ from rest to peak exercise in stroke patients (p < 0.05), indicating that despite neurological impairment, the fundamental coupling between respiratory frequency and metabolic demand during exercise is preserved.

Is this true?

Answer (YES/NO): NO